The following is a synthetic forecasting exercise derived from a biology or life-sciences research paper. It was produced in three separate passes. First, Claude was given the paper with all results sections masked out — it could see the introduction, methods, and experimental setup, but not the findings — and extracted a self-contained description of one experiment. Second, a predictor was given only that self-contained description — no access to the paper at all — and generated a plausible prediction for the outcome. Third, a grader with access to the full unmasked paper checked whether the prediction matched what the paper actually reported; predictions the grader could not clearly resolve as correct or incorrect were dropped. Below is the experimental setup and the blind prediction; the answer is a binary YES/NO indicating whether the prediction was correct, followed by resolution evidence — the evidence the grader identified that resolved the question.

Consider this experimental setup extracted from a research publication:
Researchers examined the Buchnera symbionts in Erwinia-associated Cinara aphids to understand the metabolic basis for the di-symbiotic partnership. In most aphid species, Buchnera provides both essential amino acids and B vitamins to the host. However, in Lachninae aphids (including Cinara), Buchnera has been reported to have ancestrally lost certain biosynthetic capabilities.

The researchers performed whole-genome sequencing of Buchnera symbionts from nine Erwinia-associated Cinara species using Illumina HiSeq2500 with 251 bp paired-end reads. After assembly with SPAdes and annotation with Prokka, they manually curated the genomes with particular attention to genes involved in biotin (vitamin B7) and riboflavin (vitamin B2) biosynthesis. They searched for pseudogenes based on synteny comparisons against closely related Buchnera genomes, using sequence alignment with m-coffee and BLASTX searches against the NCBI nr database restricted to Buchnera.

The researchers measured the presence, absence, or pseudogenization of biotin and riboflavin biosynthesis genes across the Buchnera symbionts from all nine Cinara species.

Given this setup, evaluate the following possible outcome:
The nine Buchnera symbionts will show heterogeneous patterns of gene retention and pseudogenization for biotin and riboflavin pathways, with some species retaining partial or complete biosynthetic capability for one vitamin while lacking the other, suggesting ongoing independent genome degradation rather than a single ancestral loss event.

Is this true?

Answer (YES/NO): NO